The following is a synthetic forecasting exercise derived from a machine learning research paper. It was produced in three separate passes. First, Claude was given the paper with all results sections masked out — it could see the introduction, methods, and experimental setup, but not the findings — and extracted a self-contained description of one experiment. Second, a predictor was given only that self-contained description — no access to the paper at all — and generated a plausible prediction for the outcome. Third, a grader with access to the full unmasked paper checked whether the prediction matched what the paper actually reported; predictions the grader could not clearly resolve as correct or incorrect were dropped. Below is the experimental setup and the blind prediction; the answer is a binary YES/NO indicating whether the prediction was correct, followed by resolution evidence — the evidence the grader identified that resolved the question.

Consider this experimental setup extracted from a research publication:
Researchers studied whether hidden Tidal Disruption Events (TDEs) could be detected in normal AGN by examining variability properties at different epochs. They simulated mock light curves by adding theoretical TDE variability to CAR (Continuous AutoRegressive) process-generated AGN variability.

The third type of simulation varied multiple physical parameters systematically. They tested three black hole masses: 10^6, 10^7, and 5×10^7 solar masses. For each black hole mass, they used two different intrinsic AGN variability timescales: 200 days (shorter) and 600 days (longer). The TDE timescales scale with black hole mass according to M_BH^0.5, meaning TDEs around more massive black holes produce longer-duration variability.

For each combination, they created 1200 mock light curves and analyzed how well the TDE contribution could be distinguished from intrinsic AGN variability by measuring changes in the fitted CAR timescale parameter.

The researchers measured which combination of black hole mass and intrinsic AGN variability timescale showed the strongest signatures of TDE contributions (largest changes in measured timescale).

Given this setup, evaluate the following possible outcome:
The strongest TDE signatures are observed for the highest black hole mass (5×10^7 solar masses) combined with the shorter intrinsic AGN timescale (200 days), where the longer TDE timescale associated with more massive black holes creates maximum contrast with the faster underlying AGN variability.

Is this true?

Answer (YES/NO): YES